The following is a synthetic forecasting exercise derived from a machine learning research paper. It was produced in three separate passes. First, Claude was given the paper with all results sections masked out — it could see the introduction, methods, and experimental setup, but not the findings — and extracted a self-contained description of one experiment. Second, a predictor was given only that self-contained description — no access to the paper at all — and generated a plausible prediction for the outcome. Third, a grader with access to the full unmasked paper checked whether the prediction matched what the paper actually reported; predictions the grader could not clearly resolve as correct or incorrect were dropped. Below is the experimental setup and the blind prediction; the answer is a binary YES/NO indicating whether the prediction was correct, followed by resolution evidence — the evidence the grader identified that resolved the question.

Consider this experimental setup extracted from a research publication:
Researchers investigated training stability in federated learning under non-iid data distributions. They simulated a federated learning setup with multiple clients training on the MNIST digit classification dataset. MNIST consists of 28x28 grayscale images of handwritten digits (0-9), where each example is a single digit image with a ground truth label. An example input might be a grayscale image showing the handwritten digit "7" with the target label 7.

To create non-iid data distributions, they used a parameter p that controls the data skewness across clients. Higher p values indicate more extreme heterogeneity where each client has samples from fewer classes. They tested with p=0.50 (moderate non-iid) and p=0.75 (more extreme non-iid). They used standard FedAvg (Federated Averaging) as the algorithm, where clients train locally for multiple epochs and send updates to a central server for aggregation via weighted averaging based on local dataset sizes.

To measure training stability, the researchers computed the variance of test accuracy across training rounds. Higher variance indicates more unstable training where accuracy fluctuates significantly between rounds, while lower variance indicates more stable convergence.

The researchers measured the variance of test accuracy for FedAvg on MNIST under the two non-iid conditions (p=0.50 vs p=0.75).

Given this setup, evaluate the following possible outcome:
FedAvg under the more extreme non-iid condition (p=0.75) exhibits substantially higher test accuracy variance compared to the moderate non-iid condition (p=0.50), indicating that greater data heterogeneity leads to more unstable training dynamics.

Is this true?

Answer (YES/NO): YES